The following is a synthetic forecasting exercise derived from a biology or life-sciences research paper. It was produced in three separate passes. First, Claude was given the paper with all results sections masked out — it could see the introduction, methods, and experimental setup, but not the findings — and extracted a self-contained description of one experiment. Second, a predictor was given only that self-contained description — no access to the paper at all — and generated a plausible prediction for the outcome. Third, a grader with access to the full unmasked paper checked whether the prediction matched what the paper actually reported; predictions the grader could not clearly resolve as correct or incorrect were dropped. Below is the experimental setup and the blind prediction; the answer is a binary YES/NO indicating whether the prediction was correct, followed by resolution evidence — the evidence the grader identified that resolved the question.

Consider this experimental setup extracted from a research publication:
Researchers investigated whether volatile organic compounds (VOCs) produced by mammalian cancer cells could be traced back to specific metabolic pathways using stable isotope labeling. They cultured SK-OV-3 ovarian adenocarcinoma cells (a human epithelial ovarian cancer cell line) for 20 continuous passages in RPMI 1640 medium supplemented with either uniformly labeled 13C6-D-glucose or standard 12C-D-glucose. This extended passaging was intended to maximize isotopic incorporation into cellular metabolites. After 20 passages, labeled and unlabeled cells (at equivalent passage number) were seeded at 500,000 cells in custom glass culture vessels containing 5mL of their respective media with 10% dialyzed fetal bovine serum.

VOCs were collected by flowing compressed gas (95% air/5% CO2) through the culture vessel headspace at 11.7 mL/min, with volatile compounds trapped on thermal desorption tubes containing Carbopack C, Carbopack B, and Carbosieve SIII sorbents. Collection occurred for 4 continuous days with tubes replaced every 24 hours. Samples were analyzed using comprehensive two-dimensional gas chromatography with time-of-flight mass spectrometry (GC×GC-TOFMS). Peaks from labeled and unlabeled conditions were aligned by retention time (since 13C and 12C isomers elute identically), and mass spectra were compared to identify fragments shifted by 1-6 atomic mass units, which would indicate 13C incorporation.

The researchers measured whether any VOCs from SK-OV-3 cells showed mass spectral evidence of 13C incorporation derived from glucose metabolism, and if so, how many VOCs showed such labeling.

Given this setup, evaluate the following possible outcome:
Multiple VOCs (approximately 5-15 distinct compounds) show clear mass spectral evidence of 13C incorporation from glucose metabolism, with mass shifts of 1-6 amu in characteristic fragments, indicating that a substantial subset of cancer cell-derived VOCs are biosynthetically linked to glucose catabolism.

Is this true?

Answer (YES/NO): NO